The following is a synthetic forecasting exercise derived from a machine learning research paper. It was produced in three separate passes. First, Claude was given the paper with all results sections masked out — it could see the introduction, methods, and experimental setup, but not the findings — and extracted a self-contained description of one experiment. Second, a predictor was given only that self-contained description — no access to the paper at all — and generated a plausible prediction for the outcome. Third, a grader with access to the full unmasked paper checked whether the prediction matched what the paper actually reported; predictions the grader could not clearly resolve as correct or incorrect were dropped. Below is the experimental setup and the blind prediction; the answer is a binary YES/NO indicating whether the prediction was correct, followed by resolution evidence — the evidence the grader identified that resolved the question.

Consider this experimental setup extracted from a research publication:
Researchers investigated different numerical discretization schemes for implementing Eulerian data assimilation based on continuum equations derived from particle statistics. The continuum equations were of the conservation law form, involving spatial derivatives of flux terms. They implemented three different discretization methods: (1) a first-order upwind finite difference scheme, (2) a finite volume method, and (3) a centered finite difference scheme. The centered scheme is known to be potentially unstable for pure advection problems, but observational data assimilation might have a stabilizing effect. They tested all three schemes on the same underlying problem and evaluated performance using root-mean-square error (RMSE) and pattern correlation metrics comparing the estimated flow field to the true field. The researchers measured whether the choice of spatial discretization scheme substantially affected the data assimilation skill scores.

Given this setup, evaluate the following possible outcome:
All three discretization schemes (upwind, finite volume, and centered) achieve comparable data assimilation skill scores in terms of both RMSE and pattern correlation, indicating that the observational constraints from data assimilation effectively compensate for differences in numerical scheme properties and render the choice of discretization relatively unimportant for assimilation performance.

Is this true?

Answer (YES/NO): YES